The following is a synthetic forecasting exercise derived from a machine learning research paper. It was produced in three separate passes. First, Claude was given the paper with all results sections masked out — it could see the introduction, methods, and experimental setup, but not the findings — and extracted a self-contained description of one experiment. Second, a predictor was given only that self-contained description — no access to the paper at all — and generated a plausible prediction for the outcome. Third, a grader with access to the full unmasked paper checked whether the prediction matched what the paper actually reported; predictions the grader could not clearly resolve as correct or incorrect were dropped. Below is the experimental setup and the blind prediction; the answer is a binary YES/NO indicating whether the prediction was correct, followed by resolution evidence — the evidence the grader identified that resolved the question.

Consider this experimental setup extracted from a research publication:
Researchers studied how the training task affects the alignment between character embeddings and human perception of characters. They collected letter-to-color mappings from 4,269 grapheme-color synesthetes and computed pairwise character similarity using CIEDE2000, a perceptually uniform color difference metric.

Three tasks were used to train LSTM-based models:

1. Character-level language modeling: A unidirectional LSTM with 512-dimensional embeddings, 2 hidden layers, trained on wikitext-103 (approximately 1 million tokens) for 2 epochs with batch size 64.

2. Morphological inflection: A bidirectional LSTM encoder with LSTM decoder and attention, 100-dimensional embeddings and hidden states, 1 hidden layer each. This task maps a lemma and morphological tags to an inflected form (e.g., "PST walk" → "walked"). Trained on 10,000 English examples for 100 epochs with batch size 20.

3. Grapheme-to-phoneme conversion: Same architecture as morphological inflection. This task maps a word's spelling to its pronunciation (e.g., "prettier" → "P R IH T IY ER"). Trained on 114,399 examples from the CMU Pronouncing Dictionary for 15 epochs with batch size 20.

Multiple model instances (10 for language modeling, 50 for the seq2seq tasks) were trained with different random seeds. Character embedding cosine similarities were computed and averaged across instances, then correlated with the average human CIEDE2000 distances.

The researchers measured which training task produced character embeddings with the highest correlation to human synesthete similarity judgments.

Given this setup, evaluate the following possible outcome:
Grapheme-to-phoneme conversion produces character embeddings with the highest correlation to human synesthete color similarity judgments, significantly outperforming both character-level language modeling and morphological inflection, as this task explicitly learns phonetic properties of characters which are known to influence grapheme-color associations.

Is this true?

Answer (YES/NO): YES